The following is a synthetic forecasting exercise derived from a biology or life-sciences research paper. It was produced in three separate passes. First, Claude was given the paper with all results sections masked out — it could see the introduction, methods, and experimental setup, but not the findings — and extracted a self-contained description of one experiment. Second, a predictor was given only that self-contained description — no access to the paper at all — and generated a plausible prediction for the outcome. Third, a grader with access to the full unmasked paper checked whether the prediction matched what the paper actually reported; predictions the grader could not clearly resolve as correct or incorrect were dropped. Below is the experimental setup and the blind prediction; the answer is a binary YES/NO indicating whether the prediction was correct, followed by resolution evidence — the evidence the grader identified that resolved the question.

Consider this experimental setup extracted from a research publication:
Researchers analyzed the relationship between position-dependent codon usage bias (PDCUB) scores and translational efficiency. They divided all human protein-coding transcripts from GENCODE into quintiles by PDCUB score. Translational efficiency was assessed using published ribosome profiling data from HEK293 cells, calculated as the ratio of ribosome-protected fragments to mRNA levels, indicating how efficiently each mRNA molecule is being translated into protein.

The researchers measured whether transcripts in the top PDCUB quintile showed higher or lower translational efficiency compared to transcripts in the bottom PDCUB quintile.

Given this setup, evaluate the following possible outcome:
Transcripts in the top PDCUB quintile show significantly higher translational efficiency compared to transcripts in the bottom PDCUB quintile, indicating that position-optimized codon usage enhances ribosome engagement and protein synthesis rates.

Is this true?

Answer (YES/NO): NO